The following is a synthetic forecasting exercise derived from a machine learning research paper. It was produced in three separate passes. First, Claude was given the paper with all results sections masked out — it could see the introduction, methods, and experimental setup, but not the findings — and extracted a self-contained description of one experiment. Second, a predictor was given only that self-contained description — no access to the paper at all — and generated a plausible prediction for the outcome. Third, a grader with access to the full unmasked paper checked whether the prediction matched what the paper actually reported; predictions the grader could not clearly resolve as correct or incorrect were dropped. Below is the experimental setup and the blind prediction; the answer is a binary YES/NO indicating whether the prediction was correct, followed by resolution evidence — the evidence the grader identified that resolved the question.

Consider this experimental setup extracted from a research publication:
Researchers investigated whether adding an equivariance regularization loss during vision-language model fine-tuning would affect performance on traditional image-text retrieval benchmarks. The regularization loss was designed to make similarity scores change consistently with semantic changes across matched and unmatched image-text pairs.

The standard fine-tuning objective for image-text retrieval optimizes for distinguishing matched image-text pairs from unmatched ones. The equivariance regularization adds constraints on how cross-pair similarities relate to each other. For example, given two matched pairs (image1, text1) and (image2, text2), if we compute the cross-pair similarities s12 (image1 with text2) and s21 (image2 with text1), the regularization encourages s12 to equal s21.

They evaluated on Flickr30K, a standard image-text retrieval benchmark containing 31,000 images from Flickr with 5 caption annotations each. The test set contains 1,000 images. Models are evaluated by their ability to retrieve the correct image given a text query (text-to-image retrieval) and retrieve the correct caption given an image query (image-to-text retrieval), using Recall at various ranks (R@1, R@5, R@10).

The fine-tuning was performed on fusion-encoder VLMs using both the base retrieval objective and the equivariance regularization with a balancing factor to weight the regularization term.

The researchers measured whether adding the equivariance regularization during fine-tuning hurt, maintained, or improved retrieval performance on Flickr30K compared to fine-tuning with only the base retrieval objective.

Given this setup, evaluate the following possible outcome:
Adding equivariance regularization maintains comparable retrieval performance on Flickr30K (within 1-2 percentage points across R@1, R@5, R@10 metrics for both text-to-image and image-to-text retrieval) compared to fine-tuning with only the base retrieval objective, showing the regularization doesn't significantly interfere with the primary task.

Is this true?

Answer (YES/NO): NO